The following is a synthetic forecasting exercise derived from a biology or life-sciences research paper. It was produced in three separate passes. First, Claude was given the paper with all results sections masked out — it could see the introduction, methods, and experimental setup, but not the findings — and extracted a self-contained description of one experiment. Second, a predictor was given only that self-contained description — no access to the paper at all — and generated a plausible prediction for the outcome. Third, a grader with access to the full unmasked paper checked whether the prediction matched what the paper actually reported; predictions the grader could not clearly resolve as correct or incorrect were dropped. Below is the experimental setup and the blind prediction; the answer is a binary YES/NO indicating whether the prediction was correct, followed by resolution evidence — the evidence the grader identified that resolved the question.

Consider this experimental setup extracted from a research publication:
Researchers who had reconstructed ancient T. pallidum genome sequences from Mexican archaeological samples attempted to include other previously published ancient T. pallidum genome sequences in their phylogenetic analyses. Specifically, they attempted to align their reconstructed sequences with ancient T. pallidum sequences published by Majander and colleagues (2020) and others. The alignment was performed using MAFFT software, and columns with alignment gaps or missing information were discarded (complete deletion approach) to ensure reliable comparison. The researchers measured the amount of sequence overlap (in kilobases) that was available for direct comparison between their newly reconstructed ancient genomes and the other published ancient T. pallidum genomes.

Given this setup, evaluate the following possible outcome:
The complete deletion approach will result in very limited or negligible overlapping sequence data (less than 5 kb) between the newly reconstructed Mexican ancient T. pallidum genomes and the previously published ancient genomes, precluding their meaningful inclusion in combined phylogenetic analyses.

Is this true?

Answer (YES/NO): NO